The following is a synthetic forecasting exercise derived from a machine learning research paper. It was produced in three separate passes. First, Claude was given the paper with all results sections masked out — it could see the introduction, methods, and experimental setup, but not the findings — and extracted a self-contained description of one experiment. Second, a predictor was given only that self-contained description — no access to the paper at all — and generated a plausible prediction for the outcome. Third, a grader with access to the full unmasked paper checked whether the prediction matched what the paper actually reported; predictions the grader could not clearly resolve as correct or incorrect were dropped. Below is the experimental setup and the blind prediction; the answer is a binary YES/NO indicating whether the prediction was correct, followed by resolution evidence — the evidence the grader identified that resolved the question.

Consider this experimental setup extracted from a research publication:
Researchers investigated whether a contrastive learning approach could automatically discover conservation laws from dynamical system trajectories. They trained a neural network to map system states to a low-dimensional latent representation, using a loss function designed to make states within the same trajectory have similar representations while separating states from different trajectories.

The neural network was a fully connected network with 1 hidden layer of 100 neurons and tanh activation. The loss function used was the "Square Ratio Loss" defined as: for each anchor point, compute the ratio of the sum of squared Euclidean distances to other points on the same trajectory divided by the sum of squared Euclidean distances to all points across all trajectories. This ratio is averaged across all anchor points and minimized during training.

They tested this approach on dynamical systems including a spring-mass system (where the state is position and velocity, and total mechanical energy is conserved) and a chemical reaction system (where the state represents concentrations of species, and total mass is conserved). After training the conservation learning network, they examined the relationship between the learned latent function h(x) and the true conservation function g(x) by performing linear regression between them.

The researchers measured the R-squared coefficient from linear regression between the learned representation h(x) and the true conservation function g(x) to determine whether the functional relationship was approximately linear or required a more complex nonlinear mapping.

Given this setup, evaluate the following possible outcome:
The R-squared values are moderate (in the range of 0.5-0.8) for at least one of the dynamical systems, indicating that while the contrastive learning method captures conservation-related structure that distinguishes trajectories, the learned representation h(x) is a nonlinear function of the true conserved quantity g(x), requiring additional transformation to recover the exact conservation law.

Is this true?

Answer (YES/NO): NO